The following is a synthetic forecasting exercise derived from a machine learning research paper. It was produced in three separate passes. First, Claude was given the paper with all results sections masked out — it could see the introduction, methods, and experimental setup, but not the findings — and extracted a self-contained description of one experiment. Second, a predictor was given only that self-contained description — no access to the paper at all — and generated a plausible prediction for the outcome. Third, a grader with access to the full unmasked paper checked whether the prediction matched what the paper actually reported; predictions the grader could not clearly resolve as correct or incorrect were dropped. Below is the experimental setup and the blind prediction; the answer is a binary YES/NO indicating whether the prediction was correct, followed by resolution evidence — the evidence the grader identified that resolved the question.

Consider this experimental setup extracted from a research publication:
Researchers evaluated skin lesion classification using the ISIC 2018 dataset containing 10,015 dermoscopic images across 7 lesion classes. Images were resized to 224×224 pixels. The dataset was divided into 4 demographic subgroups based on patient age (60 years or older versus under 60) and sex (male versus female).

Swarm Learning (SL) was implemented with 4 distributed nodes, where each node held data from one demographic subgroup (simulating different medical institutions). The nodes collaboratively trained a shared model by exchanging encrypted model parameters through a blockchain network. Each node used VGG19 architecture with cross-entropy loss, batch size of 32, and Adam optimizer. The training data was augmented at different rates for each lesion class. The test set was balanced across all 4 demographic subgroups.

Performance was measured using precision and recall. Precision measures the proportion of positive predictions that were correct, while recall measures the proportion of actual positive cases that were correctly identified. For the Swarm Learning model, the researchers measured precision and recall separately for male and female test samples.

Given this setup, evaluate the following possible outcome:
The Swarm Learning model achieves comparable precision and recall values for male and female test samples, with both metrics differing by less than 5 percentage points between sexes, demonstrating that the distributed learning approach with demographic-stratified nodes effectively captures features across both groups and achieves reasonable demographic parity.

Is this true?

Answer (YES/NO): NO